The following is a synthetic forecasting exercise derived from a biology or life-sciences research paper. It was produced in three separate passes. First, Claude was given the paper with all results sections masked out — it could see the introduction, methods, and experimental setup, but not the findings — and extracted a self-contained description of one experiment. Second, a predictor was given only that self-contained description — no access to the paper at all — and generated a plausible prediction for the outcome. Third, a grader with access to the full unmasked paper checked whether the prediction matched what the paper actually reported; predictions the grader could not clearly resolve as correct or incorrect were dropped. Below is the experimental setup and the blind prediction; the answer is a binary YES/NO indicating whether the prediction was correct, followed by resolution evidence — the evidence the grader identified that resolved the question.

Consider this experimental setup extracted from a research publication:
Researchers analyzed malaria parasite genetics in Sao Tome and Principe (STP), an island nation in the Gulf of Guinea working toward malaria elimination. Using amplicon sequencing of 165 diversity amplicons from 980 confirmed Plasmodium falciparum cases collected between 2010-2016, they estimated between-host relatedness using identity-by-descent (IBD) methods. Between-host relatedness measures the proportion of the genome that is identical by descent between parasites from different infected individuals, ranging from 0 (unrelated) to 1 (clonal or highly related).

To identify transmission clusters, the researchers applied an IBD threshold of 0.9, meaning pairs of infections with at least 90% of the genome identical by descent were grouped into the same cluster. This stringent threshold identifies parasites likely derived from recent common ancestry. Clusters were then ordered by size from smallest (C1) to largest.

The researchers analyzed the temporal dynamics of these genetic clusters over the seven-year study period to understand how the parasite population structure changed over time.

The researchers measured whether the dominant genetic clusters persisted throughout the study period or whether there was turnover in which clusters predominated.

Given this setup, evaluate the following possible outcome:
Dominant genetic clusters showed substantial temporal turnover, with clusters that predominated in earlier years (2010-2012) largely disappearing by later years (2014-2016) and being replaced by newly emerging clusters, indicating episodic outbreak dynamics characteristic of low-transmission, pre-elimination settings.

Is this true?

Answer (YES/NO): NO